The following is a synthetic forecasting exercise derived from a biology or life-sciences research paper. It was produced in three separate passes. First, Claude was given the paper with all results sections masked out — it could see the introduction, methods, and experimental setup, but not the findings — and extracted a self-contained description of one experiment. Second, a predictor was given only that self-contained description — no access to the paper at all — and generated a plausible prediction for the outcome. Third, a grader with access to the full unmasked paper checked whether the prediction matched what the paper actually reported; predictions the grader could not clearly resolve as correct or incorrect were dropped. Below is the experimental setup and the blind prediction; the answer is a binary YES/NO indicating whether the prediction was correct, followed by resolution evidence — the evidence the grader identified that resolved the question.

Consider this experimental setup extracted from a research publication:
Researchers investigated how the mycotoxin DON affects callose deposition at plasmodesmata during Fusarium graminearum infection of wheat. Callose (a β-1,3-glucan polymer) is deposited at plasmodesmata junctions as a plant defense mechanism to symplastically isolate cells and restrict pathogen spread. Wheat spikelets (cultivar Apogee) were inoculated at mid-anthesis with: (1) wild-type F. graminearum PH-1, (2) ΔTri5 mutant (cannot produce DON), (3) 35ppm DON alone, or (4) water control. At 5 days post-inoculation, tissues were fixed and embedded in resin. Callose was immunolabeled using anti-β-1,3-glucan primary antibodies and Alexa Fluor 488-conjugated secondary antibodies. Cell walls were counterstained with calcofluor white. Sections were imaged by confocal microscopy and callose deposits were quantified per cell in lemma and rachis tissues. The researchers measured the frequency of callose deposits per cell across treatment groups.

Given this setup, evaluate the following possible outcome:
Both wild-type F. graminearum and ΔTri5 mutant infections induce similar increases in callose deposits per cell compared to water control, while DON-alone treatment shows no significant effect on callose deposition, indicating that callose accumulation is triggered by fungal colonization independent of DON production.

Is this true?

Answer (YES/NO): NO